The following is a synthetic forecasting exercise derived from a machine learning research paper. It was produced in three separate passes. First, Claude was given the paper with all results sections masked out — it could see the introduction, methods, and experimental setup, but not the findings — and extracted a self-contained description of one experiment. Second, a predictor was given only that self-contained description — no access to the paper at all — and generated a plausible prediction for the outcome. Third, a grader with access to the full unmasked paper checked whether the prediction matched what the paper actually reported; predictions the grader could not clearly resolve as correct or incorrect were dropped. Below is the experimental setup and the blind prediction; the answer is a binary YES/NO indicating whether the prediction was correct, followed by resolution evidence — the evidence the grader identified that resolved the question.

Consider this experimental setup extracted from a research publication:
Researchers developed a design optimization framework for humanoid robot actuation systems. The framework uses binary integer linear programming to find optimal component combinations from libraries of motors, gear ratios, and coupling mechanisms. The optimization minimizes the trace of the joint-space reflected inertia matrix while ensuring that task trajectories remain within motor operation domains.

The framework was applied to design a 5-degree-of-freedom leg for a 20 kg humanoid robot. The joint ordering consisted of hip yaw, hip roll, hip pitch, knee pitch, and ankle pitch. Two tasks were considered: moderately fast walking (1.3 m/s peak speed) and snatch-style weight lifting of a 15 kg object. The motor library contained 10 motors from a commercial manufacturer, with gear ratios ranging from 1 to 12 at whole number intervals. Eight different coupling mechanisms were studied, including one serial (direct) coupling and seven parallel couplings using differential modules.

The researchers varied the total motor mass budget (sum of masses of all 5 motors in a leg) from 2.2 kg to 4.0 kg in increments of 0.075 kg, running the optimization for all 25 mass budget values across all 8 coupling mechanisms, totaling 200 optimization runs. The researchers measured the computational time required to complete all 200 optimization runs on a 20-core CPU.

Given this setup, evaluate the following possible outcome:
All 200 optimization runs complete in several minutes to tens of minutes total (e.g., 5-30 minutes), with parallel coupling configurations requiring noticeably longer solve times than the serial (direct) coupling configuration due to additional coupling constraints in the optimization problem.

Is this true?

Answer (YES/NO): NO